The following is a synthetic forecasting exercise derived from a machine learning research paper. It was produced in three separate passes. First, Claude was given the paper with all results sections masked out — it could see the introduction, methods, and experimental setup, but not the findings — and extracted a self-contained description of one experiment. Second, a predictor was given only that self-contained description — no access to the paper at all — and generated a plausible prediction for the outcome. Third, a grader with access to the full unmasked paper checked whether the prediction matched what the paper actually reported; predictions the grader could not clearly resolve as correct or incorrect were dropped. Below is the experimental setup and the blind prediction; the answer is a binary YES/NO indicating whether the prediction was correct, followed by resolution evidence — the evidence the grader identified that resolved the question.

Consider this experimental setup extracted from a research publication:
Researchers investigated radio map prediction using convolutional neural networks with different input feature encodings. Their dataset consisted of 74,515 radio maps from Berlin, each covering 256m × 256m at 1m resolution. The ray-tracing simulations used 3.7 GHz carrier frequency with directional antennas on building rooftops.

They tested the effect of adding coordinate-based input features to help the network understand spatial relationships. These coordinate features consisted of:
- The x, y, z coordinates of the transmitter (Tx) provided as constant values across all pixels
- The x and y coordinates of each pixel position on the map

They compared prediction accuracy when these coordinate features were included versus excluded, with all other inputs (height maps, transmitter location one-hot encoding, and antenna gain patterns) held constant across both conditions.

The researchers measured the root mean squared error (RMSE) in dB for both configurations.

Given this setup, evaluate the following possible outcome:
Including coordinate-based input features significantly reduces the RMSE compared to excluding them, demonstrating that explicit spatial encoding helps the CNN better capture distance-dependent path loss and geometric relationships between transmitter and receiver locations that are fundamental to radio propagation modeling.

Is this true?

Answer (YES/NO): NO